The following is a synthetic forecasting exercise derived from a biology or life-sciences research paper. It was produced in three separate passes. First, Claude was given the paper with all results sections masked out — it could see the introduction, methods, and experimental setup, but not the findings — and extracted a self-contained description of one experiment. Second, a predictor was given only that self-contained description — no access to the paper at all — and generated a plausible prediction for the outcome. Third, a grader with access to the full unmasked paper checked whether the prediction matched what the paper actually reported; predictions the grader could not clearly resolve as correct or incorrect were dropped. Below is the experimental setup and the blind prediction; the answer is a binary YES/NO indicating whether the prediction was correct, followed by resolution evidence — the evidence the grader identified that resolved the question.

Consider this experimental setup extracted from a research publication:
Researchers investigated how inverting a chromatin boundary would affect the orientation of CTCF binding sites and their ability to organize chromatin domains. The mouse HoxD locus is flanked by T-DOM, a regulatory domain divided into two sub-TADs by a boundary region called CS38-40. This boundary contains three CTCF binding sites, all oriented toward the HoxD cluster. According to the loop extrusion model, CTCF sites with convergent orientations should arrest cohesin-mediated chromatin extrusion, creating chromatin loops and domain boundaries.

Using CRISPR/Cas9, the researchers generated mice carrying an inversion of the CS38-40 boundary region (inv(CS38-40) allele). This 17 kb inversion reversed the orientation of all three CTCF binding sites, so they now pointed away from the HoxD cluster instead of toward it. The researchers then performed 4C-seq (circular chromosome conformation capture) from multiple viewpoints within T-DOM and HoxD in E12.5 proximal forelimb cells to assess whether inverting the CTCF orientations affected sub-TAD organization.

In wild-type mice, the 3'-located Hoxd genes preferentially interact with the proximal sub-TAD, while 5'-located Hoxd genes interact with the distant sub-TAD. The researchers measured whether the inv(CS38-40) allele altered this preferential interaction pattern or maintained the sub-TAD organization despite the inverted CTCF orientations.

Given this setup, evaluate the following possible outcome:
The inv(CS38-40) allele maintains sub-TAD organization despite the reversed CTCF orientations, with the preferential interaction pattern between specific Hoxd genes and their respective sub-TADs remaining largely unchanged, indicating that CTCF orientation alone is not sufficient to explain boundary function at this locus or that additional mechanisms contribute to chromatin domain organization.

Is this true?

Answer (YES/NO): NO